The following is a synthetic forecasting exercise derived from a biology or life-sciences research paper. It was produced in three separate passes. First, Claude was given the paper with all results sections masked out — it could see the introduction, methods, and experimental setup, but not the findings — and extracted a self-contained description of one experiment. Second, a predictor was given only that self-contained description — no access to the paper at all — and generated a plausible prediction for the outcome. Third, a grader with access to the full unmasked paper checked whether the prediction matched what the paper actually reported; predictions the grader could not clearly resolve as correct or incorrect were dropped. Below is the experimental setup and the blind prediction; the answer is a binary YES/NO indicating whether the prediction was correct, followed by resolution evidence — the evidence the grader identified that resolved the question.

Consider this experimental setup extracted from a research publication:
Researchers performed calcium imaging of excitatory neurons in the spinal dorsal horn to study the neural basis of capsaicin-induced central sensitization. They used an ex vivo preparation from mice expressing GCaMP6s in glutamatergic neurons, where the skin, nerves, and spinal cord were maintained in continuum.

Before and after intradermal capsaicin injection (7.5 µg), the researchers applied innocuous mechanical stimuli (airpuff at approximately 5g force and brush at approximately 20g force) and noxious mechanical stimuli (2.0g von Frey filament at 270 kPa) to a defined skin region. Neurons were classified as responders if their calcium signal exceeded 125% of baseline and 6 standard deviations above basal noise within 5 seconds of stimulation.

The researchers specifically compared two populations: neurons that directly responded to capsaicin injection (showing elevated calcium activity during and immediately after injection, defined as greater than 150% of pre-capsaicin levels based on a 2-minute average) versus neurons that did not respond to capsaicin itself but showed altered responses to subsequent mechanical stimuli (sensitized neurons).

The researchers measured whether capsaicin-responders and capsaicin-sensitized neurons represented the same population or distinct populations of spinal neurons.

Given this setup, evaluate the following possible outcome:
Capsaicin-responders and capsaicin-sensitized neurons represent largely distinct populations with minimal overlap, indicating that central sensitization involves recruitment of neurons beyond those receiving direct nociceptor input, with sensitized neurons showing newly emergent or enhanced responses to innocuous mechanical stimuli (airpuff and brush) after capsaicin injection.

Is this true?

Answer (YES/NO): YES